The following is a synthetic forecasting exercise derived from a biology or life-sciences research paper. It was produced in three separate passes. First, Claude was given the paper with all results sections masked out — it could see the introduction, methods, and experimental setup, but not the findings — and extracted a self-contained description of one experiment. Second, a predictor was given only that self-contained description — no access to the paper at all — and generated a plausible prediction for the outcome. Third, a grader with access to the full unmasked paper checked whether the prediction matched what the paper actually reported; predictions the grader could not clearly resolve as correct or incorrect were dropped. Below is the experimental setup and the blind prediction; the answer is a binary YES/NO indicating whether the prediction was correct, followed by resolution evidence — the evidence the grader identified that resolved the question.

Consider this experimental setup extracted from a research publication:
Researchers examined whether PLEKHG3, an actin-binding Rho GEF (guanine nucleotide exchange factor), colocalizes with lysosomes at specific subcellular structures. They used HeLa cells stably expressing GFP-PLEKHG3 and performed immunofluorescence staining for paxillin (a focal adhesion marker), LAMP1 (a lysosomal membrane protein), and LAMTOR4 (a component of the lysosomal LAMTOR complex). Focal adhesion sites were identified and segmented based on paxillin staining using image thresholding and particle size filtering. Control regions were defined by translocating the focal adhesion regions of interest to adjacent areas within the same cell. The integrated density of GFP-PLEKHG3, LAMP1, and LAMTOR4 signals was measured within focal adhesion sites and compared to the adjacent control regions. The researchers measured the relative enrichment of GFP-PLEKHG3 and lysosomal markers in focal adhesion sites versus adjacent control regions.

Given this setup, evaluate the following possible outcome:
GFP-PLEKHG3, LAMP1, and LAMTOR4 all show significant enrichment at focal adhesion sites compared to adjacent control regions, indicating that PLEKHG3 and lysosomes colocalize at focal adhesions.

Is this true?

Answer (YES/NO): YES